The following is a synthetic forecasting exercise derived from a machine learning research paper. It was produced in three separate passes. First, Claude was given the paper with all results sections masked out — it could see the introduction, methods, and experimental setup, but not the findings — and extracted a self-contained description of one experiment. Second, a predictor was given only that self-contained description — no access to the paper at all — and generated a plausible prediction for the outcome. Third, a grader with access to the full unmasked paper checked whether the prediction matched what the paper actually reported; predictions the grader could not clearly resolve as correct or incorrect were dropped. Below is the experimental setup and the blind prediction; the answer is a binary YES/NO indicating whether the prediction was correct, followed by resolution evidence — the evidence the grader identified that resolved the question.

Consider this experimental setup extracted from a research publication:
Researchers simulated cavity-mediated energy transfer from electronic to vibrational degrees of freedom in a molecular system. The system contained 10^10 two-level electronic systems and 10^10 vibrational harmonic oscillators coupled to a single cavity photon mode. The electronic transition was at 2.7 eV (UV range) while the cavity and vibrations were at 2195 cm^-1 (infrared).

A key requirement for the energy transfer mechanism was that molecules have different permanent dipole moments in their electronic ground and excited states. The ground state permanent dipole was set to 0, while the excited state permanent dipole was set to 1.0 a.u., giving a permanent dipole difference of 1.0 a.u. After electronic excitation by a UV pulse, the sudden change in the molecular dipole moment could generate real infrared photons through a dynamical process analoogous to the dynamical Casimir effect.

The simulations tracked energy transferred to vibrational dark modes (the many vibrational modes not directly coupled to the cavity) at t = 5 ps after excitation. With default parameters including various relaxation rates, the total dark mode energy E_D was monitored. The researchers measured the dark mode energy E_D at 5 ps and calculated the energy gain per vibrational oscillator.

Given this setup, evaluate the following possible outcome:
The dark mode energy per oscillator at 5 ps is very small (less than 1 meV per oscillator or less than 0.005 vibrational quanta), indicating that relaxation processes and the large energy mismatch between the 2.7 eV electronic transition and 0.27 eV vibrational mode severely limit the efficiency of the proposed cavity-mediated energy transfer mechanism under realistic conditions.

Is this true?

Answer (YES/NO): NO